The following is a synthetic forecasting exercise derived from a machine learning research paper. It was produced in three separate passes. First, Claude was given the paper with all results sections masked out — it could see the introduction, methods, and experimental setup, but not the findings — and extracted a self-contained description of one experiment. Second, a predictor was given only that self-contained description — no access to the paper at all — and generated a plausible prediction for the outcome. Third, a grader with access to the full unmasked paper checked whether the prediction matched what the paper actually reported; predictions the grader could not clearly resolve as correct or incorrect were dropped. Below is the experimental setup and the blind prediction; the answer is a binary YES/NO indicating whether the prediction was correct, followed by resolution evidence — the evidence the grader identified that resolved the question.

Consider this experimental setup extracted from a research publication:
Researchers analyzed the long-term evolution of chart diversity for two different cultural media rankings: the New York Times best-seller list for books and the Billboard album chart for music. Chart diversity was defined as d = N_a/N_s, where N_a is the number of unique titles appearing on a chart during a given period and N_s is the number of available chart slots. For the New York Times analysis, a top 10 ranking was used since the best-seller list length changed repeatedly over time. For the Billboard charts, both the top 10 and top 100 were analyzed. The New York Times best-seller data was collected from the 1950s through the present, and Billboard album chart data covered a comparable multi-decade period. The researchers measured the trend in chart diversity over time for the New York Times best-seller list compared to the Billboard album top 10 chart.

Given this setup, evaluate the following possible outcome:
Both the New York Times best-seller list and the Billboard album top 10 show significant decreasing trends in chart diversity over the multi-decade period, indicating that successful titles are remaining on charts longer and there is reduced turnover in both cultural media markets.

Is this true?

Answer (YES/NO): NO